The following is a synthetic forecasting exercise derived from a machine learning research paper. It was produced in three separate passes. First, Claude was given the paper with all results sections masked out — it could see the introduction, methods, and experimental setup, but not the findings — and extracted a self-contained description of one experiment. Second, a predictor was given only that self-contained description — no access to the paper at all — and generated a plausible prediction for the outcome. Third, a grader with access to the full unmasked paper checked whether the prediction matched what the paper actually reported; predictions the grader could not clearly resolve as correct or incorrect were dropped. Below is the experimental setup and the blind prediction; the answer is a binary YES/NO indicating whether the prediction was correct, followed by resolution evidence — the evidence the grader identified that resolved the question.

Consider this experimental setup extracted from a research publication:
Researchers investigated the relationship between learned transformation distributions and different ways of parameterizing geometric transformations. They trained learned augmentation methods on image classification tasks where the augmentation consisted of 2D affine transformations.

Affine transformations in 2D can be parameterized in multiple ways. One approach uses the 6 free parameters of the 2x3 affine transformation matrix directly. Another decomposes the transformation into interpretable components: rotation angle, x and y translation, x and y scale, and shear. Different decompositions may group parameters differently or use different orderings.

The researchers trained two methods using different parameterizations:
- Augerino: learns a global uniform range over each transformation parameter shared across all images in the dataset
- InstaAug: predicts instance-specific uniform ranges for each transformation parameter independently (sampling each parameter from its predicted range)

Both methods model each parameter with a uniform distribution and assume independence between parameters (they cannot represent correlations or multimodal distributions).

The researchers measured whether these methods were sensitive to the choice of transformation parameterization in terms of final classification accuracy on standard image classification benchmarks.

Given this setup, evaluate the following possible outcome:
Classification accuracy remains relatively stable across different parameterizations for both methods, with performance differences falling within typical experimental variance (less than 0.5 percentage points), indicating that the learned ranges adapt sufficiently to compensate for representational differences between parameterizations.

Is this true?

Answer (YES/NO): NO